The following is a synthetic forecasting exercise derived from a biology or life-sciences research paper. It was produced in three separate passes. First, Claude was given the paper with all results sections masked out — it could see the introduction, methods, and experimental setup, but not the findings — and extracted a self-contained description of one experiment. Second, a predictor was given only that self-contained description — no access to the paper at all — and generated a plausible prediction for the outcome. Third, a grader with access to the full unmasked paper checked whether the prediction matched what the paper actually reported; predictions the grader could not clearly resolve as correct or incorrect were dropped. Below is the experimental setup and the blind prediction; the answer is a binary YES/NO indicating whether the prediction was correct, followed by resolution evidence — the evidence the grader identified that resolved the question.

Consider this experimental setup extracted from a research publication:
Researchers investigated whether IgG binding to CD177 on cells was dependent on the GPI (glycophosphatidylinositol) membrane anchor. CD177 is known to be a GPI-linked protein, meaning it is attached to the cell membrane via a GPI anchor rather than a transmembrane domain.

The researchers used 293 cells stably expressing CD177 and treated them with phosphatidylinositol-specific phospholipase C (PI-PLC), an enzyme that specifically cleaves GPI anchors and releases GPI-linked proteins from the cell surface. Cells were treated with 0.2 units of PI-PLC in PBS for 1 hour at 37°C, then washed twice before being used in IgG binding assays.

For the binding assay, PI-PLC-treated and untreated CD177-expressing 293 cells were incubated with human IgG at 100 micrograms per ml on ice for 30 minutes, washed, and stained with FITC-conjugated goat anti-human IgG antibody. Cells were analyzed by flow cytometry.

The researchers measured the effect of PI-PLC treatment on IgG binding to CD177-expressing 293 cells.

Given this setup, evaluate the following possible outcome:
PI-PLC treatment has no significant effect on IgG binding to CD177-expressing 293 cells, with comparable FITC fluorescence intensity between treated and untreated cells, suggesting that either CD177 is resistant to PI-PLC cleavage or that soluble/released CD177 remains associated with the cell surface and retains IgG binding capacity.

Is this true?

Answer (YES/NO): NO